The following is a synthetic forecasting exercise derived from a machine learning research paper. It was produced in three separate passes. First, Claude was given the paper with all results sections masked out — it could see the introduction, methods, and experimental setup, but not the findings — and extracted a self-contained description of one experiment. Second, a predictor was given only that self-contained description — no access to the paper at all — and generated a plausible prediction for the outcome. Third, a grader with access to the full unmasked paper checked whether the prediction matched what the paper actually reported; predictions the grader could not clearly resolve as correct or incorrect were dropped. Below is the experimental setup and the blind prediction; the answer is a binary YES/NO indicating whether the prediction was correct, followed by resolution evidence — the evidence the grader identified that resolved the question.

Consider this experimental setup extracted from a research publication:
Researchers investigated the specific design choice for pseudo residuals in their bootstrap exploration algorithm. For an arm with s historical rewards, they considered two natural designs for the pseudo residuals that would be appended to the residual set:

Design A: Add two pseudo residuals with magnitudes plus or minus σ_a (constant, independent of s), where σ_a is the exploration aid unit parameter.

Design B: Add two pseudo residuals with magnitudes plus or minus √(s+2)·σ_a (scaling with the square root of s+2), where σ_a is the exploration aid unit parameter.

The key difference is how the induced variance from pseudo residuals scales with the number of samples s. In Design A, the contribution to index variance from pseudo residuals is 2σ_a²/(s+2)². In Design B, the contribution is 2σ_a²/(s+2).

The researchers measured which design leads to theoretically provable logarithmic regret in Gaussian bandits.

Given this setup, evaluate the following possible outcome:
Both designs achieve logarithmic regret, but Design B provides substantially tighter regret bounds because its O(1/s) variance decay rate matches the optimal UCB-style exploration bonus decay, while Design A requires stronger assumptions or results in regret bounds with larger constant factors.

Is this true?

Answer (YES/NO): NO